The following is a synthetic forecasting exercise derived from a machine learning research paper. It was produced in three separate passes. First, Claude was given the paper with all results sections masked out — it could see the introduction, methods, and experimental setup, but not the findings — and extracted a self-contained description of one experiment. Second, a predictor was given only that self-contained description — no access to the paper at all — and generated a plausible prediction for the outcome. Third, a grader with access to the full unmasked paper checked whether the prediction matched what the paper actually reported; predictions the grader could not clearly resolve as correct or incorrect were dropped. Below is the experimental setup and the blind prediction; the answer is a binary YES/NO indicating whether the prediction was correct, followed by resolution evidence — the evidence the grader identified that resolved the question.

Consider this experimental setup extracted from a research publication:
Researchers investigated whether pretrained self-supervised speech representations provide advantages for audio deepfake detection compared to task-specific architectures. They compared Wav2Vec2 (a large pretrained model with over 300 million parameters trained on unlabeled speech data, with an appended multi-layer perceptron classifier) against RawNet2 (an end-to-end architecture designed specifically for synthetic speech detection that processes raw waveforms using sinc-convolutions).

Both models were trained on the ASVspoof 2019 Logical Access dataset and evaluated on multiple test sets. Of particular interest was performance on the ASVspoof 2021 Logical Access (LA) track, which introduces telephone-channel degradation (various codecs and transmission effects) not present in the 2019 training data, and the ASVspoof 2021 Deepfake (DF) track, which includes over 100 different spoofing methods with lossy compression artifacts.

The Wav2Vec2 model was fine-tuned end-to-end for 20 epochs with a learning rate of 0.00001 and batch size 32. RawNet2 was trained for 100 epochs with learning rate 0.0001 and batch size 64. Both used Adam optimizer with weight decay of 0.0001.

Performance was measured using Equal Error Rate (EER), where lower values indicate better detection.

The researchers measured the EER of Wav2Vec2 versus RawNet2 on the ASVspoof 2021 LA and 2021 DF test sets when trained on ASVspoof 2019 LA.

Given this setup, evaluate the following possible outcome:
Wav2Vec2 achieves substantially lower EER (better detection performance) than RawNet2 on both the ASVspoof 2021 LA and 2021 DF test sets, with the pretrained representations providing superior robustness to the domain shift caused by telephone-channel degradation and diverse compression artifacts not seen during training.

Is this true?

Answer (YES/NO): NO